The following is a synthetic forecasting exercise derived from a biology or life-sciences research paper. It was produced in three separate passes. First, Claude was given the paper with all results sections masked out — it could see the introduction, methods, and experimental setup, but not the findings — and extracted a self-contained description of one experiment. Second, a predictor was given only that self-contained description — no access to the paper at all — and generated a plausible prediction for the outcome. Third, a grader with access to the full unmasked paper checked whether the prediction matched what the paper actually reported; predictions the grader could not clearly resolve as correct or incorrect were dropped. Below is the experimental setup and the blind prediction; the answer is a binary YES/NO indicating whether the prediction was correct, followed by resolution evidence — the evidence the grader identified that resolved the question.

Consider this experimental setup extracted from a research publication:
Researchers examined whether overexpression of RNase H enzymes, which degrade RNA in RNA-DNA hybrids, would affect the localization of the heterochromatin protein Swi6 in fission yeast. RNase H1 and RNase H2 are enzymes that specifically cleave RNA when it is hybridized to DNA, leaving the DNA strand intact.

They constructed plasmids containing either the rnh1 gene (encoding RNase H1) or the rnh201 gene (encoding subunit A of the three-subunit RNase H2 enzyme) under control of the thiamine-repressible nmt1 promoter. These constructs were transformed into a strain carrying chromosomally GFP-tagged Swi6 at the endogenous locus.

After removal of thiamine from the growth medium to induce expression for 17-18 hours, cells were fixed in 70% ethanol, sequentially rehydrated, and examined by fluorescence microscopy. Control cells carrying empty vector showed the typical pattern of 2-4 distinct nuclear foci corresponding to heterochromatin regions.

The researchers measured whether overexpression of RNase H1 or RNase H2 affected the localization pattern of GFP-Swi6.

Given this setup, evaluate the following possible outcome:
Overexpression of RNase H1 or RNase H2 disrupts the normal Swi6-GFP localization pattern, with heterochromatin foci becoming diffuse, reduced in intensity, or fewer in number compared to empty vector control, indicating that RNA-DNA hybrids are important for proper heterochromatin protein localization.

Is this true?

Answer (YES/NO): NO